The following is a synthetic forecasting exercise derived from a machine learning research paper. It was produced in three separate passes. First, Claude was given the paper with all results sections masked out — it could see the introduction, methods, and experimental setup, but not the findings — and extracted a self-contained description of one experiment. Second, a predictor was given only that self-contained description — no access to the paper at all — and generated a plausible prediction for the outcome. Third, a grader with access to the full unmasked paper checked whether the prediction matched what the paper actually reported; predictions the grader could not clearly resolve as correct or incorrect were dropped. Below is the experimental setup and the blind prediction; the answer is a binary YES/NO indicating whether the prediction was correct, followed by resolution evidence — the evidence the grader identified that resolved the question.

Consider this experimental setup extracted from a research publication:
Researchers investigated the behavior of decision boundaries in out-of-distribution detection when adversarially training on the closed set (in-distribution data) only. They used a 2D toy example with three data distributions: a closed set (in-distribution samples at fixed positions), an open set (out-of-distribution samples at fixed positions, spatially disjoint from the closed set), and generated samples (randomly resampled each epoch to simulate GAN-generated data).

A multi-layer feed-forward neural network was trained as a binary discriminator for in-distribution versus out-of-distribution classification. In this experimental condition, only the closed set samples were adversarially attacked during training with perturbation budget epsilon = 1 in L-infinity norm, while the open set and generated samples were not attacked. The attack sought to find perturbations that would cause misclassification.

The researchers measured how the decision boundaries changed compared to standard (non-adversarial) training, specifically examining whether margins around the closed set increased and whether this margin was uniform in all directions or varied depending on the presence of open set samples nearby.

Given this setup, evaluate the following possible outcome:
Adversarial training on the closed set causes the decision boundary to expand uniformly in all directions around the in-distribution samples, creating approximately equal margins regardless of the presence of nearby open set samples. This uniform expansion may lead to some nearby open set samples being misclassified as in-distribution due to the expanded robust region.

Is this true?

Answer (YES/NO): NO